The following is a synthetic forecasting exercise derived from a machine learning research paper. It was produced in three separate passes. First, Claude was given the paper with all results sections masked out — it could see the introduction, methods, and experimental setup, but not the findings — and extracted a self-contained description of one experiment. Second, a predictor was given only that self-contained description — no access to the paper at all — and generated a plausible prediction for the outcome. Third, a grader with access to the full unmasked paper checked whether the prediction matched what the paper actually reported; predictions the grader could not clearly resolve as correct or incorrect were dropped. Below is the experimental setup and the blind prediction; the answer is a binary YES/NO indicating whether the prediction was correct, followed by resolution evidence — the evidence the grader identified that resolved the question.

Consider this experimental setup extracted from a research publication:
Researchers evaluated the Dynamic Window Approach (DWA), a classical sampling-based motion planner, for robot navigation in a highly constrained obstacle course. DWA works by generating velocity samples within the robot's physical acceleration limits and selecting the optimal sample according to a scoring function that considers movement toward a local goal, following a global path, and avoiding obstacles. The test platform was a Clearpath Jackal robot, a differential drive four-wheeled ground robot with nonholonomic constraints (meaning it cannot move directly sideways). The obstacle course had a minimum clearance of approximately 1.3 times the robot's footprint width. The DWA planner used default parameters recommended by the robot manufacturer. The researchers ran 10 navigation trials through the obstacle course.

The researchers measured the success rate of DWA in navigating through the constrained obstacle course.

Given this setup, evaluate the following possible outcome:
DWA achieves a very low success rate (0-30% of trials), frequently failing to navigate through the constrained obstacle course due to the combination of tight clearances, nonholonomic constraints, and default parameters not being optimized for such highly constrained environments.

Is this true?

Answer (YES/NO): YES